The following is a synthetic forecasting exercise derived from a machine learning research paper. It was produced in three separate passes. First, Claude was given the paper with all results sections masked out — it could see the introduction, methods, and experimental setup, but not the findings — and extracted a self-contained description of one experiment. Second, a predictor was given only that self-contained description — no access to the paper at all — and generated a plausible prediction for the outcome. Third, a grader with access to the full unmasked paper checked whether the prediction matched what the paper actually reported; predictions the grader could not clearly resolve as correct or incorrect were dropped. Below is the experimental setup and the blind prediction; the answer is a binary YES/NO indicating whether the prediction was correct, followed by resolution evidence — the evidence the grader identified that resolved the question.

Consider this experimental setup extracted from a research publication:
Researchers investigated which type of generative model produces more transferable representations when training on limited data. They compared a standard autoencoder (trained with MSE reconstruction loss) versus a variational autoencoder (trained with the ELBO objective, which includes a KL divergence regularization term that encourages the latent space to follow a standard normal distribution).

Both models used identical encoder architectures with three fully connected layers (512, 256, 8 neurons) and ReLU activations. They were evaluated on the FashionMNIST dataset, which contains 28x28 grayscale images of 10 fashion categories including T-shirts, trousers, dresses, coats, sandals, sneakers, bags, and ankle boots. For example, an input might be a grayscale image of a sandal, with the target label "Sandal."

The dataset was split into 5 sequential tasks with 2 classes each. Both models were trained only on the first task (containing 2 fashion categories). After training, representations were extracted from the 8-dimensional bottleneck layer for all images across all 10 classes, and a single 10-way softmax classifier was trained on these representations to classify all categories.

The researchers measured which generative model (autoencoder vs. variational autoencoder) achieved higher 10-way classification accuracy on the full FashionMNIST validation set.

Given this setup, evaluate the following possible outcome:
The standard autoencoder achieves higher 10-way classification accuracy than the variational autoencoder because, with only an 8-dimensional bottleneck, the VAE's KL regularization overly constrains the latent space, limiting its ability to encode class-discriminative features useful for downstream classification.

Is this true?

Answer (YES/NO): YES